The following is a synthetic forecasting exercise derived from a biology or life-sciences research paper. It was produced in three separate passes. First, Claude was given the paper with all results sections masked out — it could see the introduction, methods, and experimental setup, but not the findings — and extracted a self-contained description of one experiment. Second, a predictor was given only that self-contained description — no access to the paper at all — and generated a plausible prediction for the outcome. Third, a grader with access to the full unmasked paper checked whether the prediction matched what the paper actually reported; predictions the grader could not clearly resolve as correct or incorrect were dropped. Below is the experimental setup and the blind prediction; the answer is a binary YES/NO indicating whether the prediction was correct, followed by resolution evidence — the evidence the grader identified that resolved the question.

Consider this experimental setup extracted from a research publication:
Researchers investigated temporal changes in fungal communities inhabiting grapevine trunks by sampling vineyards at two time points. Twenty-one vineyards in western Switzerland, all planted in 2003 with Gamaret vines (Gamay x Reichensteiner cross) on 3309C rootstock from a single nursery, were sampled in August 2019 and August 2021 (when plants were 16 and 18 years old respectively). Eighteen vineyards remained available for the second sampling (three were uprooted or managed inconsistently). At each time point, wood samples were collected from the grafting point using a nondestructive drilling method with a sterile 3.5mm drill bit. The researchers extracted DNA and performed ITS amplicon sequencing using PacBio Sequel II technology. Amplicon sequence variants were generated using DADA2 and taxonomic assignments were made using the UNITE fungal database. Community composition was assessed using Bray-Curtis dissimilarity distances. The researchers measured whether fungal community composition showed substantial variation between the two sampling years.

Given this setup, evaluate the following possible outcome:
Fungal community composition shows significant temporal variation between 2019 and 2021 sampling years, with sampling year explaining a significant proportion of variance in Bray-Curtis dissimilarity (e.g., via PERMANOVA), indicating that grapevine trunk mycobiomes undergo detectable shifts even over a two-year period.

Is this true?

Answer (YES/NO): YES